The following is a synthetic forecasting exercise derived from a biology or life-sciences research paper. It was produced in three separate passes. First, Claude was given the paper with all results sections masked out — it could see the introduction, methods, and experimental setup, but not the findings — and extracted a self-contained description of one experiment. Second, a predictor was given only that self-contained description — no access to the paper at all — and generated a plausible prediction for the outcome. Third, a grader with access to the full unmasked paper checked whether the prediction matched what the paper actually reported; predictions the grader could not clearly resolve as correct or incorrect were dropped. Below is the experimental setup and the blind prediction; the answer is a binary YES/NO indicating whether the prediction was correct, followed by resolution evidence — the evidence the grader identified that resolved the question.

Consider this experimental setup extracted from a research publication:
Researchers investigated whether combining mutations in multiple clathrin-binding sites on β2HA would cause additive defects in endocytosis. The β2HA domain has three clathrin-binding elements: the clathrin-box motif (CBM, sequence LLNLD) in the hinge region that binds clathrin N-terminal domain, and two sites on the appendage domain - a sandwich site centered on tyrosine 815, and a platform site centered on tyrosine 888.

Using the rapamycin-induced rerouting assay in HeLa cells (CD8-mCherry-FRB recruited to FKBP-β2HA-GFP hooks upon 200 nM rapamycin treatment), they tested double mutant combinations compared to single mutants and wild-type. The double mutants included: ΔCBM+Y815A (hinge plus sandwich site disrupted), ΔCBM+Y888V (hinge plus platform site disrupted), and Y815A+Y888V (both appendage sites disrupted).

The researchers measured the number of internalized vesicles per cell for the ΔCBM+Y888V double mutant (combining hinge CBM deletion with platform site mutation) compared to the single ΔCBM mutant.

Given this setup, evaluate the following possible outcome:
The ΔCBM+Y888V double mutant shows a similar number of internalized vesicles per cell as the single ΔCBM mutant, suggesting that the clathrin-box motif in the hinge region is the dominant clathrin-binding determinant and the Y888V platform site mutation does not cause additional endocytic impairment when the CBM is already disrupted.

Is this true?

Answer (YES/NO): YES